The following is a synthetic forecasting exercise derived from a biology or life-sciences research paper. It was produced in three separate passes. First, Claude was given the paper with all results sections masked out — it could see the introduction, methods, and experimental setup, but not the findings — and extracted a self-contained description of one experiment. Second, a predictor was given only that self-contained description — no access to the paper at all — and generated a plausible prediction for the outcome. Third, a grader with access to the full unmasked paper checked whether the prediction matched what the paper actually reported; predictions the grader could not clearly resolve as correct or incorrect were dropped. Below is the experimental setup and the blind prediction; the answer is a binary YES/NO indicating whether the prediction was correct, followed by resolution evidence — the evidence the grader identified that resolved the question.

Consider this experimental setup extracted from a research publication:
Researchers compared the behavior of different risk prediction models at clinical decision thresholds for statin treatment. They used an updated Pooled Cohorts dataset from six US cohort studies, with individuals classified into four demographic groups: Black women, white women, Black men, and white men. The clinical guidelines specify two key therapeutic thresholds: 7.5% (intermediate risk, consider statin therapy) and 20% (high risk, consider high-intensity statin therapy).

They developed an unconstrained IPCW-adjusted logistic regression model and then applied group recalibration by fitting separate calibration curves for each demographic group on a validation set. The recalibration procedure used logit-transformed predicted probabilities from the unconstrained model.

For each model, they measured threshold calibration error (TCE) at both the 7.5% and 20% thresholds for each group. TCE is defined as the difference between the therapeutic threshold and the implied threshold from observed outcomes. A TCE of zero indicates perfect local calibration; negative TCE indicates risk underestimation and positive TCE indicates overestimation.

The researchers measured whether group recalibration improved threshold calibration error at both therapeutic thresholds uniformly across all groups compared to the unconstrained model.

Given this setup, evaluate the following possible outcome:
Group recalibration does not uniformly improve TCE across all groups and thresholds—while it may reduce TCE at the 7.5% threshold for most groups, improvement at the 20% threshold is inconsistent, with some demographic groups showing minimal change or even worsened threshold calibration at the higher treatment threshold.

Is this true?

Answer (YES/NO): YES